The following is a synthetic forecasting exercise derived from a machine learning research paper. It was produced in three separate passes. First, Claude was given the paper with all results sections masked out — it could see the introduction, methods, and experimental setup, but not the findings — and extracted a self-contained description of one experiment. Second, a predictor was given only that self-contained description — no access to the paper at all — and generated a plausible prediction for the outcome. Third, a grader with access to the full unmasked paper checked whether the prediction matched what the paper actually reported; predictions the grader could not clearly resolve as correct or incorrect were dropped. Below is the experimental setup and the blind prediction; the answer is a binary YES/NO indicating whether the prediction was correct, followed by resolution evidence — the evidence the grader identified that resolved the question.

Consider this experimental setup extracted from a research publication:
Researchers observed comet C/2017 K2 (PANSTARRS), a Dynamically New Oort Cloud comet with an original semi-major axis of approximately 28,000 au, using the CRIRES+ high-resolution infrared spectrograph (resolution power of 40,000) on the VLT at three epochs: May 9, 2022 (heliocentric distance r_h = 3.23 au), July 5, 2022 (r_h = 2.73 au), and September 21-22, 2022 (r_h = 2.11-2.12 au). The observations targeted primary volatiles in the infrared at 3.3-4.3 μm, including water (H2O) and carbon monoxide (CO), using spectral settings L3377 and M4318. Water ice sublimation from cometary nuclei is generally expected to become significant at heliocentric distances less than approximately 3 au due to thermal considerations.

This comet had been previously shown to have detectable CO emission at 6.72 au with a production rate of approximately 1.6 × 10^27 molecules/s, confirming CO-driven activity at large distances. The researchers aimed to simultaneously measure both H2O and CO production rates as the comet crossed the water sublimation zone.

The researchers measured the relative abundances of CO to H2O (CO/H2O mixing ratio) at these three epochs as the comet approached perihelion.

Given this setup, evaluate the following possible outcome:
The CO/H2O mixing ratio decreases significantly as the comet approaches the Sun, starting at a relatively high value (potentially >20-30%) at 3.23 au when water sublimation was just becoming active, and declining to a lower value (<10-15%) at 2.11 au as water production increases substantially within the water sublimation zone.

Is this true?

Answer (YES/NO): NO